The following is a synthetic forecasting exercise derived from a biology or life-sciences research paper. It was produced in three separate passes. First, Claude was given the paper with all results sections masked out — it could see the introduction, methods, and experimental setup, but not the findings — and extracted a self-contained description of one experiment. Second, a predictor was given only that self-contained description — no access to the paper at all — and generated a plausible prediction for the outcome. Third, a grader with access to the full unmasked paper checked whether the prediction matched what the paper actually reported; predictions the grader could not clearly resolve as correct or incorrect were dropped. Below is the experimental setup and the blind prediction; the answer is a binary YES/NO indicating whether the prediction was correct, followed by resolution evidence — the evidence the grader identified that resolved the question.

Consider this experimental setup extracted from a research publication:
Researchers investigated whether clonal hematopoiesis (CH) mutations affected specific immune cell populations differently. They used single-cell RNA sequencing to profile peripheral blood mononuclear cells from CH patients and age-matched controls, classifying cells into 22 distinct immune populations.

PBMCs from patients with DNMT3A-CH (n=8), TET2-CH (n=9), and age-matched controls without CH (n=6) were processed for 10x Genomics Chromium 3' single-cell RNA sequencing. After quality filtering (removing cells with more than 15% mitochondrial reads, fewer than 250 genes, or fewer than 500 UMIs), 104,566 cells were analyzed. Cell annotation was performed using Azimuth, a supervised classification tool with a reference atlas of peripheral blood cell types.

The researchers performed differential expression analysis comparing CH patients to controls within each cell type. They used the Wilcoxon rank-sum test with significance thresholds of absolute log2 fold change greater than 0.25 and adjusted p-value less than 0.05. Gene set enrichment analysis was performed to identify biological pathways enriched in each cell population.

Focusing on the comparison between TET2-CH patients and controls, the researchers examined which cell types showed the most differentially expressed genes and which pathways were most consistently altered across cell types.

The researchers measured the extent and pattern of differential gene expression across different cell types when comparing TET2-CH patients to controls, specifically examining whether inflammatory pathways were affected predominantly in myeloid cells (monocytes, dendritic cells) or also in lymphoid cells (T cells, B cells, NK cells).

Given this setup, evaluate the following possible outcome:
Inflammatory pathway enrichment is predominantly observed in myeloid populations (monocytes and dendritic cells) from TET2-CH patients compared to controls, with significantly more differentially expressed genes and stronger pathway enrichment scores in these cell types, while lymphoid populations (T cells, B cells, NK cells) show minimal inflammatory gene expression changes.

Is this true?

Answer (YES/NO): NO